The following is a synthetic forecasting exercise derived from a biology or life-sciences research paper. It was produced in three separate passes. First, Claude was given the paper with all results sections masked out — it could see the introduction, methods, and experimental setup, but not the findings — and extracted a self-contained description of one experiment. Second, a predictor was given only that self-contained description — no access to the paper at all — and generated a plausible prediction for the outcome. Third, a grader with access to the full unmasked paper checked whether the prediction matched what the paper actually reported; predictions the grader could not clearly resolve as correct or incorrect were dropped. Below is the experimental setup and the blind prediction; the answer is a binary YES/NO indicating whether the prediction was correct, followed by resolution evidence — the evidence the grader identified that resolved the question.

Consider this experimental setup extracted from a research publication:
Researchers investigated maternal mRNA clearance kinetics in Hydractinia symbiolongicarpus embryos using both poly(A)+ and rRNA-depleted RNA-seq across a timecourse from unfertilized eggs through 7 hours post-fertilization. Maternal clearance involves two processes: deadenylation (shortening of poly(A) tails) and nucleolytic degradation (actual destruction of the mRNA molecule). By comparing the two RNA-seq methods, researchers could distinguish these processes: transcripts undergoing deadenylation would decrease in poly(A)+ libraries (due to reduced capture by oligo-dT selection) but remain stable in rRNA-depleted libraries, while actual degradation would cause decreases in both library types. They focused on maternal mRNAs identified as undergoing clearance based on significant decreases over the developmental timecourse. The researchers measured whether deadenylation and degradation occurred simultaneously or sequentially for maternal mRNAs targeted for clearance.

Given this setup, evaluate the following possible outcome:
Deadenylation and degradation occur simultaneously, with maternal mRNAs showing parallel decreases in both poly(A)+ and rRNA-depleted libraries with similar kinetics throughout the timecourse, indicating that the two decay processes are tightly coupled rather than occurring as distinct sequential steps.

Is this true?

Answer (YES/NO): NO